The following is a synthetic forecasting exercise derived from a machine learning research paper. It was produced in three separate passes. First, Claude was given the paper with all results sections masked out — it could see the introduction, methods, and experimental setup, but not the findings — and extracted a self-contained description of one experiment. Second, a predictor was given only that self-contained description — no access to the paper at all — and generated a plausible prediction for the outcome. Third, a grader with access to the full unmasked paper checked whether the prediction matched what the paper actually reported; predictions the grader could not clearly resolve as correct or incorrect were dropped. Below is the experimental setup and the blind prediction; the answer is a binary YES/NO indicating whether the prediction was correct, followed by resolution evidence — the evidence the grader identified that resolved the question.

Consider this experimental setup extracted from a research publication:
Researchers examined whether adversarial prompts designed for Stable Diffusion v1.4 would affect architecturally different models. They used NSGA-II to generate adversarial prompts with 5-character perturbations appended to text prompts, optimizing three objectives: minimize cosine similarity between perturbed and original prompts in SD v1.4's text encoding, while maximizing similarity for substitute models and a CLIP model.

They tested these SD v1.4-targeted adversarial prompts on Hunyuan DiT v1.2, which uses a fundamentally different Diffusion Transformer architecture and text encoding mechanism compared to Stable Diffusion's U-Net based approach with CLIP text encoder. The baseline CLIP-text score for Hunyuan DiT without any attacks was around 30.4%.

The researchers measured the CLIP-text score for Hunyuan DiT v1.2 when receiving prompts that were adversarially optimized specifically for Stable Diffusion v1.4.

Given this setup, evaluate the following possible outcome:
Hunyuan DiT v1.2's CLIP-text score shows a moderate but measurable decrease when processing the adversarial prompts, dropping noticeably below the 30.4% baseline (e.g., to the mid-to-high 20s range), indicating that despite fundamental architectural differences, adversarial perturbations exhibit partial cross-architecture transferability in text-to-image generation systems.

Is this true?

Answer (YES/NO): NO